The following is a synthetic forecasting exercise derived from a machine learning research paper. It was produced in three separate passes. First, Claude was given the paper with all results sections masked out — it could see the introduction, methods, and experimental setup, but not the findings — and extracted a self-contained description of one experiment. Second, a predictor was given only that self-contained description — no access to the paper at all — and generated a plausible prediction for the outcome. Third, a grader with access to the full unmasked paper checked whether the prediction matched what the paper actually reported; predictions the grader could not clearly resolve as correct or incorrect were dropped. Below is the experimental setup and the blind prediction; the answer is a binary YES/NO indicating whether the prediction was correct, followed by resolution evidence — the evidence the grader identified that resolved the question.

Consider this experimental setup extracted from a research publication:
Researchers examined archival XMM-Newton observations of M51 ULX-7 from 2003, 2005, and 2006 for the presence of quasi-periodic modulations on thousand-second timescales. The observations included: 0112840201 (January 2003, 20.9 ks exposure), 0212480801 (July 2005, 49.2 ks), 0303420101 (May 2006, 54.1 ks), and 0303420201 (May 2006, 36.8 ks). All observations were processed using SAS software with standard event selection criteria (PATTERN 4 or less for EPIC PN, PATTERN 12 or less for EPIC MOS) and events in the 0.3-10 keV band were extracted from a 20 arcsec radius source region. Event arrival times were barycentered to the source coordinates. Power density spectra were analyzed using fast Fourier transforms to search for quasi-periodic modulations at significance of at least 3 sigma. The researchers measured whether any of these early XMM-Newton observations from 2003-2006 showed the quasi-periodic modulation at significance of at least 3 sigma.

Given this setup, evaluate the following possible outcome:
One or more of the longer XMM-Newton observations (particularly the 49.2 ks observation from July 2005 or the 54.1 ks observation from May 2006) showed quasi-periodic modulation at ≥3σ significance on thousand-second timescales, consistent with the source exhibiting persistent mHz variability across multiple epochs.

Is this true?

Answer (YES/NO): NO